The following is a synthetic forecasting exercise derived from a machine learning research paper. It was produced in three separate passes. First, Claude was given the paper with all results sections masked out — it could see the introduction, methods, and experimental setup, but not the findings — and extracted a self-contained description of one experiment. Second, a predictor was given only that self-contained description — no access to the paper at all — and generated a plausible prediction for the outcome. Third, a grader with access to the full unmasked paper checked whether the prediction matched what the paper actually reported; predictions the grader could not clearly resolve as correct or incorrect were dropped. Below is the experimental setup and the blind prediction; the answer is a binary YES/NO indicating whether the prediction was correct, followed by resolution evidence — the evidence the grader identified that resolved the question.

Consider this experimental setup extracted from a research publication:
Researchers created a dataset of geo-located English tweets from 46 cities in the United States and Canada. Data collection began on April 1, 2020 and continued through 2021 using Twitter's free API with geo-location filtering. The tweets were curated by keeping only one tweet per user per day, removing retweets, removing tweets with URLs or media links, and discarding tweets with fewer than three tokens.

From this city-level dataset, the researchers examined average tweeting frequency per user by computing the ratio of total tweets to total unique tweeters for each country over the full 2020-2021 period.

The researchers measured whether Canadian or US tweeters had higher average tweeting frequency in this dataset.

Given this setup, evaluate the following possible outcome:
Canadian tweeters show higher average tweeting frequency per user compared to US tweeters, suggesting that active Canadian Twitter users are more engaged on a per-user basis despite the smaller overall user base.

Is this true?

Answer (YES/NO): YES